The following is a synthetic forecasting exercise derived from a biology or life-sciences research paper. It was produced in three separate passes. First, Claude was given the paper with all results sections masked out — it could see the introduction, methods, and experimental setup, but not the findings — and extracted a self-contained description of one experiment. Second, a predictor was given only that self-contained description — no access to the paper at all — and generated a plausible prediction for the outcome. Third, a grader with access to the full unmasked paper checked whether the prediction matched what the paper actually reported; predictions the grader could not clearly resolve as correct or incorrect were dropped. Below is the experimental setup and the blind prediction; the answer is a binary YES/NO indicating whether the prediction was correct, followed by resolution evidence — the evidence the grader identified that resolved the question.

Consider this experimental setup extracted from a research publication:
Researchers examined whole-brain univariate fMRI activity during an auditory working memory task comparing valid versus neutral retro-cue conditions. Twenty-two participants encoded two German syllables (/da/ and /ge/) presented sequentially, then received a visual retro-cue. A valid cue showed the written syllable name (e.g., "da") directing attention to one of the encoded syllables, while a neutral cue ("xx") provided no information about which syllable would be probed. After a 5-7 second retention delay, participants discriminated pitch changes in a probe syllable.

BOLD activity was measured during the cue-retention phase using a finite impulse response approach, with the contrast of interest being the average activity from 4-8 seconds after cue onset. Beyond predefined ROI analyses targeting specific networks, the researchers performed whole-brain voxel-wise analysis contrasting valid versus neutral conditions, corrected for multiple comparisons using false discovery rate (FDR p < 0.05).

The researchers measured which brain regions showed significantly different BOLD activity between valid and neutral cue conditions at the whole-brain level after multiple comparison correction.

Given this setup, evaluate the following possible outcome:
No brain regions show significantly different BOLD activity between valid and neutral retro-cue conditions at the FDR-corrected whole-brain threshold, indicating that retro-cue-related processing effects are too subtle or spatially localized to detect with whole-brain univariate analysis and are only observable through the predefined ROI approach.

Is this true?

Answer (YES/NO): NO